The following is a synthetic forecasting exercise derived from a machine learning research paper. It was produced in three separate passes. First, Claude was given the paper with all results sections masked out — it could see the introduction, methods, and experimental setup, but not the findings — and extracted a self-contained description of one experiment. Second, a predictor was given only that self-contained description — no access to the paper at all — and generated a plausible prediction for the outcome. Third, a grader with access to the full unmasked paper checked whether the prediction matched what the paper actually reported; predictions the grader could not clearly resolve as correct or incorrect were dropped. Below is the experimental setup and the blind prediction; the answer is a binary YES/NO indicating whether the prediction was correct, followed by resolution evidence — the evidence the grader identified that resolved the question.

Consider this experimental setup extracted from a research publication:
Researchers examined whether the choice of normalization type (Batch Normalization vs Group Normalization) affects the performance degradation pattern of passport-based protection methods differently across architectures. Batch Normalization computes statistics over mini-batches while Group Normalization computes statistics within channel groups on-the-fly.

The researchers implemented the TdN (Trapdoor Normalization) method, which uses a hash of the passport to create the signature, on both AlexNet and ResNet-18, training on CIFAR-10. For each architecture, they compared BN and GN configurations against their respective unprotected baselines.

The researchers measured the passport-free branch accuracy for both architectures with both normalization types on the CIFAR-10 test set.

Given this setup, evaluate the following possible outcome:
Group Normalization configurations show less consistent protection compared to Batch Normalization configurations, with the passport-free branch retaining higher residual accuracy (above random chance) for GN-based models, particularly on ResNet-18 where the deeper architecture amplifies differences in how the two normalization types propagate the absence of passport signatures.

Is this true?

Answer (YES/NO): NO